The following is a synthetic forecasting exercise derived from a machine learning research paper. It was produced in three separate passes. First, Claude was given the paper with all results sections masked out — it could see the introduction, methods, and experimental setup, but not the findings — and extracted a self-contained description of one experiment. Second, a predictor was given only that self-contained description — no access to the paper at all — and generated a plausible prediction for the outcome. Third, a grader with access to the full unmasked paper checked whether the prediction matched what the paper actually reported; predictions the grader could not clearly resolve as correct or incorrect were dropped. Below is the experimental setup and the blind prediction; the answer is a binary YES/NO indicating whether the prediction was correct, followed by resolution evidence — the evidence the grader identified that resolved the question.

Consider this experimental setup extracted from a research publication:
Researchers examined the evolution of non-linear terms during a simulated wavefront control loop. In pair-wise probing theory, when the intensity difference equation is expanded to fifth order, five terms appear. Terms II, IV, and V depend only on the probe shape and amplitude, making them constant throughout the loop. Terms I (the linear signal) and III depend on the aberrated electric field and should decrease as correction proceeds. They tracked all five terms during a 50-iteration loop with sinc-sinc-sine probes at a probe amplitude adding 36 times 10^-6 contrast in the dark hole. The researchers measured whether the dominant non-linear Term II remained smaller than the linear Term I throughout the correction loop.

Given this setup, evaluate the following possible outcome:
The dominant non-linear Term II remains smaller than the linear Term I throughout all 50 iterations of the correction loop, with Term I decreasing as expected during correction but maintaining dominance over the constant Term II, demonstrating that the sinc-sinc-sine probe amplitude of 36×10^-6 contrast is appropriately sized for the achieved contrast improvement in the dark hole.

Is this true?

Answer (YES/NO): NO